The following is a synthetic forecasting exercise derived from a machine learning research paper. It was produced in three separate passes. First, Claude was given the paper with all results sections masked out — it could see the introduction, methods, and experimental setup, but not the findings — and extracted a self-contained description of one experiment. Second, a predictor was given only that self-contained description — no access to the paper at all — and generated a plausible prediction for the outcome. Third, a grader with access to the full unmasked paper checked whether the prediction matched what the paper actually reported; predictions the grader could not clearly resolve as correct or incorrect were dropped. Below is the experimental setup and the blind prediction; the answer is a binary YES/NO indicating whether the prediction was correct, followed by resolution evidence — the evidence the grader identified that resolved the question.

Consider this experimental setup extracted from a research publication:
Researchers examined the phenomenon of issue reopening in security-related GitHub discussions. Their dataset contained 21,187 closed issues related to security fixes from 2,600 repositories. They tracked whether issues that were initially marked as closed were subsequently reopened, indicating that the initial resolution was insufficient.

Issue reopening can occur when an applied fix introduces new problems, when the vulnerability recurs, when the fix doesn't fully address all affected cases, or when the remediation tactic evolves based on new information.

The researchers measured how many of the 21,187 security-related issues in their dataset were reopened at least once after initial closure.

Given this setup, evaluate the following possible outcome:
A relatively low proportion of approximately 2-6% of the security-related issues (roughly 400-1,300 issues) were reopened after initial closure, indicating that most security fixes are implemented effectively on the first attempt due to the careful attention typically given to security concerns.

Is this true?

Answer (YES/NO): NO